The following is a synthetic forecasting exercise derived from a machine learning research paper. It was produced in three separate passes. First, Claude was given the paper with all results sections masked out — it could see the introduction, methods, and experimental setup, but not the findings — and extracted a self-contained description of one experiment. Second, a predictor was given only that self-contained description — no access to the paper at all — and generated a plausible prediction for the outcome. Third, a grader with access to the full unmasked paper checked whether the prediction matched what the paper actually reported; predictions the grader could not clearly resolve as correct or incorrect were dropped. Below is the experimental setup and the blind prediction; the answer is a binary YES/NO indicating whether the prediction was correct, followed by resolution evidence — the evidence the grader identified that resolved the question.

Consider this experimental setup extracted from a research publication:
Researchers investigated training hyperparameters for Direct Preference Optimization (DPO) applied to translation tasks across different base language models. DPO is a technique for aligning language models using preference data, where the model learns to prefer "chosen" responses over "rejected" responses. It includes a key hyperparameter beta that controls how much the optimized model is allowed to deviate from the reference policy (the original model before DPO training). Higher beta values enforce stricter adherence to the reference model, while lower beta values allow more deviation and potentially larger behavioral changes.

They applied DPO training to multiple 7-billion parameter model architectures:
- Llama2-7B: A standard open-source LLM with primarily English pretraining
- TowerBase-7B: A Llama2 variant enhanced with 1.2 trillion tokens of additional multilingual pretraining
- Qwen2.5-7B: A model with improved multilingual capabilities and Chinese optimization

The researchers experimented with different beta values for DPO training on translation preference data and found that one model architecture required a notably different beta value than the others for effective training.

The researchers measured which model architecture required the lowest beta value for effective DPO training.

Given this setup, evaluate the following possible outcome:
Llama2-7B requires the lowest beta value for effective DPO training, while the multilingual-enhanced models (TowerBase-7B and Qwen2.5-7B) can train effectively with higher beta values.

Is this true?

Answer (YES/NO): YES